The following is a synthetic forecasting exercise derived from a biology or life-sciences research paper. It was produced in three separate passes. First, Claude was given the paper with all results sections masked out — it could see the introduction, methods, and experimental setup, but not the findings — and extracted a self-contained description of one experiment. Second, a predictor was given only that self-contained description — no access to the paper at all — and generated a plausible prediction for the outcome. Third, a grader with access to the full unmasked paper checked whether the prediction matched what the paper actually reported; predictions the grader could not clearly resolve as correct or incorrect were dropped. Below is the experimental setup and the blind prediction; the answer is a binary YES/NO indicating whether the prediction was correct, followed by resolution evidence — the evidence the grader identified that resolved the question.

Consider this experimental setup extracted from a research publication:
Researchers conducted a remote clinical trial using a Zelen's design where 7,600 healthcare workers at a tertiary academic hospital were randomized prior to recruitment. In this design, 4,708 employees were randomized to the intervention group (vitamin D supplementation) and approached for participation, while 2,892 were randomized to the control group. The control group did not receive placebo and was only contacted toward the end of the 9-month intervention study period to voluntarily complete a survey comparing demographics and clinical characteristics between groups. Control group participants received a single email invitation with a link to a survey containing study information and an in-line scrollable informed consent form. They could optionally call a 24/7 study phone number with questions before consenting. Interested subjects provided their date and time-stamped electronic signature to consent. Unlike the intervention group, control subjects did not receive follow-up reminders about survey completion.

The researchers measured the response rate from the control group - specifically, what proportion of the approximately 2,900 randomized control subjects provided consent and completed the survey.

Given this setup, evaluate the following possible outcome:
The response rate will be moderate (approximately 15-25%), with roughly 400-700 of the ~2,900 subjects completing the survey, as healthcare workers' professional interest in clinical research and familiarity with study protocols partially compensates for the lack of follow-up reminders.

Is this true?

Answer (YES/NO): YES